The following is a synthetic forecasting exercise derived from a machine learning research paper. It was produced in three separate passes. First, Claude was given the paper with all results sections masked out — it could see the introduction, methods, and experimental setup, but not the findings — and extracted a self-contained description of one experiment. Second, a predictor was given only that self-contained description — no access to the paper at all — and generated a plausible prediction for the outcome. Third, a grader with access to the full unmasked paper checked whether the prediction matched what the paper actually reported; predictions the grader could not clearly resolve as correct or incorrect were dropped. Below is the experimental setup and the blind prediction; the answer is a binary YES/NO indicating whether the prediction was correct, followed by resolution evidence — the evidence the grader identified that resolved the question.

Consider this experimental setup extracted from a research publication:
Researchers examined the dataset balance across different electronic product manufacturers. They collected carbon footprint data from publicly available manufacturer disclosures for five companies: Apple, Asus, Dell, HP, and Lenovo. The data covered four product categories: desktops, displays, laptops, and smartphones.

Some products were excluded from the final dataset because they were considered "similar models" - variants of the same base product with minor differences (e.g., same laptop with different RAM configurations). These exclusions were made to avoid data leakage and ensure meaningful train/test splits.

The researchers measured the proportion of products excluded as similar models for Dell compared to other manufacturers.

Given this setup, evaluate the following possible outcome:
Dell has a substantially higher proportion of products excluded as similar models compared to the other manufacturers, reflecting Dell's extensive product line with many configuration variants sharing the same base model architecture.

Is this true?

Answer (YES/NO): YES